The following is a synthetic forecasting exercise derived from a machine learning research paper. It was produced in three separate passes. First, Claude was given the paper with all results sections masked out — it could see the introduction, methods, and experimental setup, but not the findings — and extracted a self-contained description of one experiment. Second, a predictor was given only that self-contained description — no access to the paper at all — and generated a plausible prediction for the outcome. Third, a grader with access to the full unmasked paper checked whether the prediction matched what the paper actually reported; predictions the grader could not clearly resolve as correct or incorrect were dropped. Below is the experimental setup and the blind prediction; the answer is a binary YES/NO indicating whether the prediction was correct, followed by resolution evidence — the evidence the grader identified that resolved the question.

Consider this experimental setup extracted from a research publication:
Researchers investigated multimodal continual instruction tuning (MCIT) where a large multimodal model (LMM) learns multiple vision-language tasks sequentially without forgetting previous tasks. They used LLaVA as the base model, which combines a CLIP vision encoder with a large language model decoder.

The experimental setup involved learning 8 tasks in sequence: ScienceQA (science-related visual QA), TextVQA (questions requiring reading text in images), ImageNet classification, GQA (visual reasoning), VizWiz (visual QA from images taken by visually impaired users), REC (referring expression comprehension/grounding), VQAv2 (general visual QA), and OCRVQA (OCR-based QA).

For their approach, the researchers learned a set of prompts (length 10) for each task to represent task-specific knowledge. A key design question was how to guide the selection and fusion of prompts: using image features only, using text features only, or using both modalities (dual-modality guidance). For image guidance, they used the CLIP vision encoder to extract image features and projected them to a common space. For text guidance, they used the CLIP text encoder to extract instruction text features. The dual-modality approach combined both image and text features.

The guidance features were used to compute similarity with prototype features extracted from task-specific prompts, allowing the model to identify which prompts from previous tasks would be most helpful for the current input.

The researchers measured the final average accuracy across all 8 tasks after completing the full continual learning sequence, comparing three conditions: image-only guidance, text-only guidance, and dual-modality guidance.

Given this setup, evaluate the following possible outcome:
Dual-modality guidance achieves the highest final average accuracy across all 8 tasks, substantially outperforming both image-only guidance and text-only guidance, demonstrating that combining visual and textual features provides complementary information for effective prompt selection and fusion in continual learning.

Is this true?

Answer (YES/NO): YES